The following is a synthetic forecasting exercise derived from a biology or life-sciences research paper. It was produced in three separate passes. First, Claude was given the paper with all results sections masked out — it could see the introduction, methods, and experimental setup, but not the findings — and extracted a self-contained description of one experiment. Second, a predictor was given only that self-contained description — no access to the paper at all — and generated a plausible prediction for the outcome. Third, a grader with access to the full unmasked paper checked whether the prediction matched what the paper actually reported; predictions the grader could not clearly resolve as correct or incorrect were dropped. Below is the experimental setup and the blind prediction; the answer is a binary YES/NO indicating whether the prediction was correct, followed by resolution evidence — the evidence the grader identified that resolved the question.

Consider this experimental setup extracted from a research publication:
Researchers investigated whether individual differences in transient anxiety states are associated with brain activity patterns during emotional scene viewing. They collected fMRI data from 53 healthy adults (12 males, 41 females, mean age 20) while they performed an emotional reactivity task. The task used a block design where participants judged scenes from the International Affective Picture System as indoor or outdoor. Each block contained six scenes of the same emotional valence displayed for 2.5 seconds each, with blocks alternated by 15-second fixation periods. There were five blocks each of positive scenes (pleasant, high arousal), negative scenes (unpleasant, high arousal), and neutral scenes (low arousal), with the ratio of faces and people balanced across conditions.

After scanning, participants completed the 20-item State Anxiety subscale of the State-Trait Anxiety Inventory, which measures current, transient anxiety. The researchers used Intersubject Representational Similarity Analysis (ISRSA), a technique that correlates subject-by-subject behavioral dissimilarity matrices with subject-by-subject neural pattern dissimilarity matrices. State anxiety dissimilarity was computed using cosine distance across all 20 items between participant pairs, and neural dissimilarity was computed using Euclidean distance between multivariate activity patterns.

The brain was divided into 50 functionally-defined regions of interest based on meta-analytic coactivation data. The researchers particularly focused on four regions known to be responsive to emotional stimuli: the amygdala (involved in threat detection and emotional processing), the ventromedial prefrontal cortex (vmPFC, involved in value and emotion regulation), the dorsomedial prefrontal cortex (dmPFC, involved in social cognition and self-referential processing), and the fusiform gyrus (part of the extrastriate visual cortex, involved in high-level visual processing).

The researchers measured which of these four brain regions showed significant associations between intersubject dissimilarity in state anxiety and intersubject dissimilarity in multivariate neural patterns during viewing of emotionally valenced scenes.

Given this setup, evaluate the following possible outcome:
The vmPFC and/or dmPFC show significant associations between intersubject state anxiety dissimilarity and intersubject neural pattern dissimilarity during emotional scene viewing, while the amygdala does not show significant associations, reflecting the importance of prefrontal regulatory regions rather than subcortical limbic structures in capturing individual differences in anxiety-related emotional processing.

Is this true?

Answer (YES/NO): NO